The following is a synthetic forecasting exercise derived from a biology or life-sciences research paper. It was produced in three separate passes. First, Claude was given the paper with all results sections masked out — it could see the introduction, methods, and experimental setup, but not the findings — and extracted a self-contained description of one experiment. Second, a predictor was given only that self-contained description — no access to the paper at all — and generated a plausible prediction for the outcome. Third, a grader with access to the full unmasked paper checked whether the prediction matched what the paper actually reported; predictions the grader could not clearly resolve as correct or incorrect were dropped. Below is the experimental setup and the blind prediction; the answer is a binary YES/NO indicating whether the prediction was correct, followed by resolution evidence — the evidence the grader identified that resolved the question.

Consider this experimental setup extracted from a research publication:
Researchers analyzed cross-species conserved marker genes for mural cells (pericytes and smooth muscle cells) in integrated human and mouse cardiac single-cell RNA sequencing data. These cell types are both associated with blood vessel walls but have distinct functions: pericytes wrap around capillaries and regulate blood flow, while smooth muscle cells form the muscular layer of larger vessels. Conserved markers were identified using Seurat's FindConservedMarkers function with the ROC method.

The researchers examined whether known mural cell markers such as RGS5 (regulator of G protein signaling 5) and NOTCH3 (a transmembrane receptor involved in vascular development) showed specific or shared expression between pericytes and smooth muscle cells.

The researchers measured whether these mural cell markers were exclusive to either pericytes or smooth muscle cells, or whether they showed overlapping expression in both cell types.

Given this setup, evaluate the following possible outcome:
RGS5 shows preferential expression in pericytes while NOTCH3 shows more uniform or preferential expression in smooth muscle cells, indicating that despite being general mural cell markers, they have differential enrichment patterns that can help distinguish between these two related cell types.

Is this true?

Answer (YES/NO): NO